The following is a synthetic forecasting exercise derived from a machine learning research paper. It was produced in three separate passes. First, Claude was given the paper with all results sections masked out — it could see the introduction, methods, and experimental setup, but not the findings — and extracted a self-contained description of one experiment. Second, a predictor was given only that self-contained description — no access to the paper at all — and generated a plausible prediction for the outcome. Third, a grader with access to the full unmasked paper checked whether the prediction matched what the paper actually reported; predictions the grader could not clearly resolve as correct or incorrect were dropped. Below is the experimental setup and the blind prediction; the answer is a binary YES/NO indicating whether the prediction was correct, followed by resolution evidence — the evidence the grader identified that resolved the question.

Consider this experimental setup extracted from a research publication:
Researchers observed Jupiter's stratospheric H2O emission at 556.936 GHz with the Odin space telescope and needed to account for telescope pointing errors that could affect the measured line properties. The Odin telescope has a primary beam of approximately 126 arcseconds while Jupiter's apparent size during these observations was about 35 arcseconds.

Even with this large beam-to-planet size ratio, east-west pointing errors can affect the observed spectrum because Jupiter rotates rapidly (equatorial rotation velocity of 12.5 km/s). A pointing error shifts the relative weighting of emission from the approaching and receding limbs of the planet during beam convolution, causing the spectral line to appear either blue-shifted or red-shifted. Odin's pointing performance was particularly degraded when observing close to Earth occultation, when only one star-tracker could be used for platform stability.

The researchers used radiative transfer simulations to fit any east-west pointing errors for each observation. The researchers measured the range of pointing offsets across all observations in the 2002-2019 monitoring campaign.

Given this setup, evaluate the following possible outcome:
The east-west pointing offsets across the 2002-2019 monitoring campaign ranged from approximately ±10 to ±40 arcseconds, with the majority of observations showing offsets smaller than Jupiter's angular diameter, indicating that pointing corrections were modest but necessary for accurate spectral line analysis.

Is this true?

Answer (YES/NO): NO